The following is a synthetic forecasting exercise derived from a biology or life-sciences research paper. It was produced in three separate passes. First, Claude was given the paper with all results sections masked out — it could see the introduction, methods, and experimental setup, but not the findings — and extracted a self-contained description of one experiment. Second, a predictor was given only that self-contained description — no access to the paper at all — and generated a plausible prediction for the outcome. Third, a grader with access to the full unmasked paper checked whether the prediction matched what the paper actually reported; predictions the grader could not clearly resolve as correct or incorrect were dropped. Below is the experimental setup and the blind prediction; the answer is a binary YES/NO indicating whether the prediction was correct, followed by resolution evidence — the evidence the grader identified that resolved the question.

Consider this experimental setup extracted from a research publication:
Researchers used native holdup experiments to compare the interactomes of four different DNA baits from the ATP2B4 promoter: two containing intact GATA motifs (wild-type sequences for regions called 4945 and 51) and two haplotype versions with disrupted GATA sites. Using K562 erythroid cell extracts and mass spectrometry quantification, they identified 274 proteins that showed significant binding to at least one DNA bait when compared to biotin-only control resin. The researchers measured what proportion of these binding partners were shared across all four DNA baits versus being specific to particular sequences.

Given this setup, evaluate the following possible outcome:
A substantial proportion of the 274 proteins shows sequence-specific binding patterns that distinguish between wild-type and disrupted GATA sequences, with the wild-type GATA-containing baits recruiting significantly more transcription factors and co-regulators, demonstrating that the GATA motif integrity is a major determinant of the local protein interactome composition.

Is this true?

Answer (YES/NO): NO